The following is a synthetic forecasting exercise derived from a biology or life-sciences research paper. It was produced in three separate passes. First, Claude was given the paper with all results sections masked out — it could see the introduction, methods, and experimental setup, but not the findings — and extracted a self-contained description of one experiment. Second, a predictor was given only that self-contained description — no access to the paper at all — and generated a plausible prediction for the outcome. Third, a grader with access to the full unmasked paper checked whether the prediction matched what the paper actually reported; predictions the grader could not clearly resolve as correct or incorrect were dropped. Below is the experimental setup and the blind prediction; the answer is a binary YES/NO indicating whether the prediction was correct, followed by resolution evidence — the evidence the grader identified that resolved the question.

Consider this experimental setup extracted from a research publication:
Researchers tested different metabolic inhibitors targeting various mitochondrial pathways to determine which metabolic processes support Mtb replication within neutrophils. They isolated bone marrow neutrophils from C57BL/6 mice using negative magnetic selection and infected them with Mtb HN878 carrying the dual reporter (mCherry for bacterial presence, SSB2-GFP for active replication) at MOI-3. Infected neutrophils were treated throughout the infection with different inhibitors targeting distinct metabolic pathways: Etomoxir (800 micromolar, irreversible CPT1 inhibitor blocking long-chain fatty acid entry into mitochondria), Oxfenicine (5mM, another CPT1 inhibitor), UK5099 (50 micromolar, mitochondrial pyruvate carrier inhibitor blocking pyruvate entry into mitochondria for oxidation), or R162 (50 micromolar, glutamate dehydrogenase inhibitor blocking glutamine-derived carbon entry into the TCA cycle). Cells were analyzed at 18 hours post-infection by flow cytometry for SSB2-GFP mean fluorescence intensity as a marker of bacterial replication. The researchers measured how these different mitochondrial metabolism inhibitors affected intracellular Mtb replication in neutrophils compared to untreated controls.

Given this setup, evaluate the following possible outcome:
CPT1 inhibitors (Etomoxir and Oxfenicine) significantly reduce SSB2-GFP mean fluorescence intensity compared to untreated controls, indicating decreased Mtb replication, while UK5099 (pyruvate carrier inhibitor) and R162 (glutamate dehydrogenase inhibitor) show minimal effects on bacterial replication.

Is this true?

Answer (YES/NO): YES